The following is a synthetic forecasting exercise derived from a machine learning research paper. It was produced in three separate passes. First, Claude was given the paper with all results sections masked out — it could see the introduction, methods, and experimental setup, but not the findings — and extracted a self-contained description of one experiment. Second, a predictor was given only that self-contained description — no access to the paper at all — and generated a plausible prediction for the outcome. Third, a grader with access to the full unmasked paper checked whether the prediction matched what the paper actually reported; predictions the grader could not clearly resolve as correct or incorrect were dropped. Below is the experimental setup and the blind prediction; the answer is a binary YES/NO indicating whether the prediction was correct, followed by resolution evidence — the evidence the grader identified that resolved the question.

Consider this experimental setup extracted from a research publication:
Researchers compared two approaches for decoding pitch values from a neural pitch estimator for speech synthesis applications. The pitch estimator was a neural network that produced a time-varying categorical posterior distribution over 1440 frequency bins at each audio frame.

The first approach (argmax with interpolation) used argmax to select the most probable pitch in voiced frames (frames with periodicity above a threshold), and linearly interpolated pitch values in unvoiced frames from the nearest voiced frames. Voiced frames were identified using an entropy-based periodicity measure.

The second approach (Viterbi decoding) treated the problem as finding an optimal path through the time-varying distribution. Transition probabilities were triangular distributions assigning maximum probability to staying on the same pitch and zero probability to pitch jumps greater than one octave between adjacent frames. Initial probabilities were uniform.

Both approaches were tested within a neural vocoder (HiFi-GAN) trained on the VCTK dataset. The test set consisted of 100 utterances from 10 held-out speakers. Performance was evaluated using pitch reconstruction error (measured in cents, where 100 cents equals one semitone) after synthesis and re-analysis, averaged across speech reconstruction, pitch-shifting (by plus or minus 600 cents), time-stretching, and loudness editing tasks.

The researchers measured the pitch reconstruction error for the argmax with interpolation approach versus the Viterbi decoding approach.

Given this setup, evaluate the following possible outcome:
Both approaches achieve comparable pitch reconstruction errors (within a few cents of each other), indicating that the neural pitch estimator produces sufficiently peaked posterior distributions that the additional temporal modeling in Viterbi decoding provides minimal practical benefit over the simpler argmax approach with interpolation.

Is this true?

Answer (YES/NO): NO